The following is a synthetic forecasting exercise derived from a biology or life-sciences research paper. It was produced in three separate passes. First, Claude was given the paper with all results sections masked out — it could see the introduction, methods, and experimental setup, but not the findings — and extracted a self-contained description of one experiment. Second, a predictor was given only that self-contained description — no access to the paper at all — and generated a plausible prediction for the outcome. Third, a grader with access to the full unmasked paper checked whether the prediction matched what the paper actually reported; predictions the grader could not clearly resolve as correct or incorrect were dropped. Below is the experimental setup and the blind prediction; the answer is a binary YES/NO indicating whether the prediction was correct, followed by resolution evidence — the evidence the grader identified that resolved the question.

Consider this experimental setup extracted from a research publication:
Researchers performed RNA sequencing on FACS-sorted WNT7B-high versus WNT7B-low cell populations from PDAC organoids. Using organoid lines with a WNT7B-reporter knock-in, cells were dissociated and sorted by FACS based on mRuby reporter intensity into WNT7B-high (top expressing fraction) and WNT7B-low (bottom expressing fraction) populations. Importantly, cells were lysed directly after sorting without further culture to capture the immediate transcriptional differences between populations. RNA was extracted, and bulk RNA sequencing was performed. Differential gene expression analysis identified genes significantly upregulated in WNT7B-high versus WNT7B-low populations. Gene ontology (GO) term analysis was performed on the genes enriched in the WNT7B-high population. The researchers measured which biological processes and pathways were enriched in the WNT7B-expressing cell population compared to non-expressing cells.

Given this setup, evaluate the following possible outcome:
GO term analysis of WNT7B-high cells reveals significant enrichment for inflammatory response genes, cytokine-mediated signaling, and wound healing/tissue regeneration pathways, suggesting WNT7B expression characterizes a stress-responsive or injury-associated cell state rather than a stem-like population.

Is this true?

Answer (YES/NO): NO